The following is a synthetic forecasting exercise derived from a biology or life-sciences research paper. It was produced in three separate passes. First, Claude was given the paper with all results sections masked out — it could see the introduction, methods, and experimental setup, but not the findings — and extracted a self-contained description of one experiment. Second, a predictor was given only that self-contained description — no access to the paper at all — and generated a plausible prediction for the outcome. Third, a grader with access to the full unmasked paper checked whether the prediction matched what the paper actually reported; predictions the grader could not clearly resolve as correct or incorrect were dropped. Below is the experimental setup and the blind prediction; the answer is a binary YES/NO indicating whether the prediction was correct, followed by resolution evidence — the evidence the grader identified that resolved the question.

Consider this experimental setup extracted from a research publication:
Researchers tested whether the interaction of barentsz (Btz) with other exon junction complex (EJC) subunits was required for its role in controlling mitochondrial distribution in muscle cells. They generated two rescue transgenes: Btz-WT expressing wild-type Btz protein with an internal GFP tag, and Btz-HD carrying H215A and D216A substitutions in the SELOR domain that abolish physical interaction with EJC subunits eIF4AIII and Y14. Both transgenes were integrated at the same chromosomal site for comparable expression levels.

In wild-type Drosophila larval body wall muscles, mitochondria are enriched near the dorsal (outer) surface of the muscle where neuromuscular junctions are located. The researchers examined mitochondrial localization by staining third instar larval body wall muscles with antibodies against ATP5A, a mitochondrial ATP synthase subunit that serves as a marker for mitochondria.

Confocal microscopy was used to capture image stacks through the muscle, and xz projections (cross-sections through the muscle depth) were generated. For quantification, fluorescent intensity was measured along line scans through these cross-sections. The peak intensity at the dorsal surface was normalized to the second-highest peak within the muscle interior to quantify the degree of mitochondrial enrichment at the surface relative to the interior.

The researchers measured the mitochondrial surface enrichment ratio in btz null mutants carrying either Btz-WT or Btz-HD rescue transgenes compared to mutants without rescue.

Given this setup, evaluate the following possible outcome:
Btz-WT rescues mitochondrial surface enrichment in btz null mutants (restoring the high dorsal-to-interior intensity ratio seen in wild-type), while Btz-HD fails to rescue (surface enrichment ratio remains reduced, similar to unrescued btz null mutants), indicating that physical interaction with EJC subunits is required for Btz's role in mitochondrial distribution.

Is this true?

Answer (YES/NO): NO